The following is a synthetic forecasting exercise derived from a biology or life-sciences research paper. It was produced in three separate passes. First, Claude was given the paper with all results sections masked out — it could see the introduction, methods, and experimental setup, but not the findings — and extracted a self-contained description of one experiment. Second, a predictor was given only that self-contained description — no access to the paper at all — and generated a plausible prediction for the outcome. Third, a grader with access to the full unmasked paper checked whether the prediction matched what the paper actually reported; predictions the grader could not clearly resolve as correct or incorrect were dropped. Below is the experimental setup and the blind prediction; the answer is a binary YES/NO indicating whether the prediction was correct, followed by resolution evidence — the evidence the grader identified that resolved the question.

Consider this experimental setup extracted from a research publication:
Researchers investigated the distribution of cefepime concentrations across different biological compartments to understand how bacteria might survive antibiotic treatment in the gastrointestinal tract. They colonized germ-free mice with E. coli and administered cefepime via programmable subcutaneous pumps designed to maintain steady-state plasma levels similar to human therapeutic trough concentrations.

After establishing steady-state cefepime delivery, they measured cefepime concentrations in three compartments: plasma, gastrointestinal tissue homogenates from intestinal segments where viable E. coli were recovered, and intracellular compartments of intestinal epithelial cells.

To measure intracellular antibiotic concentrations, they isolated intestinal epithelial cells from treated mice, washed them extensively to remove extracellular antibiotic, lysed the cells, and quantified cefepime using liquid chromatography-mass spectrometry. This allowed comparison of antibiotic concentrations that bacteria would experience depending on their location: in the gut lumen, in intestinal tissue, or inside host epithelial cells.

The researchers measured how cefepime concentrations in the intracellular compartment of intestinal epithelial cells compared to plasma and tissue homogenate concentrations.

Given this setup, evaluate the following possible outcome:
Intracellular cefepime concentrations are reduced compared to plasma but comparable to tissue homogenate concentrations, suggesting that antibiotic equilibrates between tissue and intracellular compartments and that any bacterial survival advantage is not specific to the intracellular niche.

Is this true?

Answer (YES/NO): NO